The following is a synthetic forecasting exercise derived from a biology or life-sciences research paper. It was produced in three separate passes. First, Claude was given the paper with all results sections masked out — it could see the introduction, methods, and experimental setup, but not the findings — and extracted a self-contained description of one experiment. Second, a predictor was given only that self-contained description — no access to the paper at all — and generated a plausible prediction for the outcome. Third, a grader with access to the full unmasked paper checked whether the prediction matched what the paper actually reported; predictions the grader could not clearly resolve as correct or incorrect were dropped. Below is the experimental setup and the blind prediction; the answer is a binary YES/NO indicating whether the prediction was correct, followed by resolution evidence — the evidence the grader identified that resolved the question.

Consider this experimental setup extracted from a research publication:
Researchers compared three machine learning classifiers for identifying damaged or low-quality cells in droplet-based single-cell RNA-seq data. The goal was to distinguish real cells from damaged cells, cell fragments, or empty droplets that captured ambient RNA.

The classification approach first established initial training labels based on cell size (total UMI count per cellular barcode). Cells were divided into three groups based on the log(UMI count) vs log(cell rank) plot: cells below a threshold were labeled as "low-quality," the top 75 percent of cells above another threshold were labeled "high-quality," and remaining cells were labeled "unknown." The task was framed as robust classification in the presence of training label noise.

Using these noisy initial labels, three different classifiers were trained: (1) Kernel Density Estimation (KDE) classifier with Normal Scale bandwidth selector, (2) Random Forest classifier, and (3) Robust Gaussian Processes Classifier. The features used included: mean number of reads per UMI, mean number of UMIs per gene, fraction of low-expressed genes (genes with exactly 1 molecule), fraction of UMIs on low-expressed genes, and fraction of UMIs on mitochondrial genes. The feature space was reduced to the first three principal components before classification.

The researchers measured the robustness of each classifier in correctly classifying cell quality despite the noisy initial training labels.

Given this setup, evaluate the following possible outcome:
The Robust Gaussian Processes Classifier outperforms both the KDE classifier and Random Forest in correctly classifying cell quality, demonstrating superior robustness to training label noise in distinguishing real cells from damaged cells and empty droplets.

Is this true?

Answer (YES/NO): NO